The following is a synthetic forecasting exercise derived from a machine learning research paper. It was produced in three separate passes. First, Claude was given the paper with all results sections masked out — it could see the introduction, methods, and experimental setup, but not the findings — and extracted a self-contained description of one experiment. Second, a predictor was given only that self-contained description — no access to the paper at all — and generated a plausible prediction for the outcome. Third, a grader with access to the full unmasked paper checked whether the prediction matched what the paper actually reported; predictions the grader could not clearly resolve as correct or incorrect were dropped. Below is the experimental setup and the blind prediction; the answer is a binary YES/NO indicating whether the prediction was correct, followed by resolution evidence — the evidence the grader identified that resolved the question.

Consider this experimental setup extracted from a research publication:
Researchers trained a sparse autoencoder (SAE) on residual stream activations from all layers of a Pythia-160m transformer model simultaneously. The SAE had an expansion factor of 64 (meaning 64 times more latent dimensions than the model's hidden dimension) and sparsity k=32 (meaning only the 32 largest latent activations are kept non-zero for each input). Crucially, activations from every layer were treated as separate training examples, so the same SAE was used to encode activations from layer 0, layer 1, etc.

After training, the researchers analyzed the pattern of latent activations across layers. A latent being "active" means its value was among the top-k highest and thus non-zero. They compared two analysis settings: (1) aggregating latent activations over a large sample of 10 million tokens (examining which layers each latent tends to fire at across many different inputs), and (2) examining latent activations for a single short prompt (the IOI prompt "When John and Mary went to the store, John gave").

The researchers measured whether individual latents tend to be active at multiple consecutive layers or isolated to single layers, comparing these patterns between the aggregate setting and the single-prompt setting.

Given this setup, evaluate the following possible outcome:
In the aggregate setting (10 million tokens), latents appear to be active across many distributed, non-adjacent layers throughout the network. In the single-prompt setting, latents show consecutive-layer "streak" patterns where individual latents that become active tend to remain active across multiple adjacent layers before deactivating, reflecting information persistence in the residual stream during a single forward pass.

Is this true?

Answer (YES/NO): NO